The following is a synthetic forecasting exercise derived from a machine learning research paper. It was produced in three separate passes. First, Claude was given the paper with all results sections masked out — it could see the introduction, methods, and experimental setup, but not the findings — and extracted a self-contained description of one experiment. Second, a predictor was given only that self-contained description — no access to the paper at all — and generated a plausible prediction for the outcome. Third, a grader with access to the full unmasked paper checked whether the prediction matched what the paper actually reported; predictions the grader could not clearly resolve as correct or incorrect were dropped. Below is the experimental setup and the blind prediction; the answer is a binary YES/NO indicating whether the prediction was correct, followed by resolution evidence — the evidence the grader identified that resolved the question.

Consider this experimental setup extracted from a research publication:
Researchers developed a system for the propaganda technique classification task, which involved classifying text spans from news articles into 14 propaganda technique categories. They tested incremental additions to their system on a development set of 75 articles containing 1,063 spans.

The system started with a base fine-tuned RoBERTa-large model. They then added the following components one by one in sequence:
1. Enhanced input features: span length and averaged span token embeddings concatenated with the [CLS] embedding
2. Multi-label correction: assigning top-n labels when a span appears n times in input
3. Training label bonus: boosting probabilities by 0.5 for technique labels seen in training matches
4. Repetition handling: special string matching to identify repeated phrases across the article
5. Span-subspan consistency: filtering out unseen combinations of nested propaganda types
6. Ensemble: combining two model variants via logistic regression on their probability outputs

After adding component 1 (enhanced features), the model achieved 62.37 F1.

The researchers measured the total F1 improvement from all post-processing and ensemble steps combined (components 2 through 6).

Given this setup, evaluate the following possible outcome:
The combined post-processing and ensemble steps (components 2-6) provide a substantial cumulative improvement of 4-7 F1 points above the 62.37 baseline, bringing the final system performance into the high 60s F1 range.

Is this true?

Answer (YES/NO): YES